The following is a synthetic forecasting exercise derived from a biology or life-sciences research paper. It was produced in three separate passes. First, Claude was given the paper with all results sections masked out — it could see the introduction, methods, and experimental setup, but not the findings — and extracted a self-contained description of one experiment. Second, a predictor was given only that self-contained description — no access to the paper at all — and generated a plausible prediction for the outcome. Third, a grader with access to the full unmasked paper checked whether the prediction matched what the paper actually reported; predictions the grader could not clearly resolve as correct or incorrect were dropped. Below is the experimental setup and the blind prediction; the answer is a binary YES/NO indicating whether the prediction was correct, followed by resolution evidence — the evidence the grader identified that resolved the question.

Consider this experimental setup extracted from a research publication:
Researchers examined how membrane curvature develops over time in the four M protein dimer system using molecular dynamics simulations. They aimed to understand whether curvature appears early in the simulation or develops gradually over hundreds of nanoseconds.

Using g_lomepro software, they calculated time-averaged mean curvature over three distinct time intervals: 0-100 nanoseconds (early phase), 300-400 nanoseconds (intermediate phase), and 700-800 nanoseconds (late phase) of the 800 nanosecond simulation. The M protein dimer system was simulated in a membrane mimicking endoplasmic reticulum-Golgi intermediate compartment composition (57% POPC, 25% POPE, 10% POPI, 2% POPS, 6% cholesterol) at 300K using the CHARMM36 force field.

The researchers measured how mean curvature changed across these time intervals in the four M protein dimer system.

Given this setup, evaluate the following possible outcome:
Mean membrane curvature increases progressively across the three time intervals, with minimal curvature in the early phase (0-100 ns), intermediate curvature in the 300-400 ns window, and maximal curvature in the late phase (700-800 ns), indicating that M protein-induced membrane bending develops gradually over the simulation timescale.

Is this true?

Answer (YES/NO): YES